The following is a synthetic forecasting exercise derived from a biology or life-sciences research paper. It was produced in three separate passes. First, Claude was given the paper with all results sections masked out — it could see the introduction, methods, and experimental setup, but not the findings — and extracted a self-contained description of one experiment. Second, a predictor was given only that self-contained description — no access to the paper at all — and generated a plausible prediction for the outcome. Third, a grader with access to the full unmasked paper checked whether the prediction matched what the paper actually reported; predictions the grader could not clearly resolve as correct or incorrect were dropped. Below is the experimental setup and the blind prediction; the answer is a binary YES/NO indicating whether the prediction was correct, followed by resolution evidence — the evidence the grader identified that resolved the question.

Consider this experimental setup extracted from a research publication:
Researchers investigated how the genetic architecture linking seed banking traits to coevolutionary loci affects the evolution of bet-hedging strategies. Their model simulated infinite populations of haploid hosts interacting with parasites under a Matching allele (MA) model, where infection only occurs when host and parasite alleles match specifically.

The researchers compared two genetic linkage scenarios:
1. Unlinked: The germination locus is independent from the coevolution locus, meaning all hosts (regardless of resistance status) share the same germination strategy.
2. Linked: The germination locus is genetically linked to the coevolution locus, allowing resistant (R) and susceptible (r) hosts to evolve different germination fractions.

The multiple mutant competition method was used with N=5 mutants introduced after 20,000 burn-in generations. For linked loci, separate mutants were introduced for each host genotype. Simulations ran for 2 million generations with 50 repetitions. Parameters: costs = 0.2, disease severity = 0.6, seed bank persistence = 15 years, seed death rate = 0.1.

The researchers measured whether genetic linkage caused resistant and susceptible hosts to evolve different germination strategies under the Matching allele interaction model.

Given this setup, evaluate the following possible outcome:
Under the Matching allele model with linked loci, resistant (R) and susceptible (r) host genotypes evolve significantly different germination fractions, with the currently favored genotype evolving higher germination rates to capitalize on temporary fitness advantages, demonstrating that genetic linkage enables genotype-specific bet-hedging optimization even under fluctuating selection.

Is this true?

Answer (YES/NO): NO